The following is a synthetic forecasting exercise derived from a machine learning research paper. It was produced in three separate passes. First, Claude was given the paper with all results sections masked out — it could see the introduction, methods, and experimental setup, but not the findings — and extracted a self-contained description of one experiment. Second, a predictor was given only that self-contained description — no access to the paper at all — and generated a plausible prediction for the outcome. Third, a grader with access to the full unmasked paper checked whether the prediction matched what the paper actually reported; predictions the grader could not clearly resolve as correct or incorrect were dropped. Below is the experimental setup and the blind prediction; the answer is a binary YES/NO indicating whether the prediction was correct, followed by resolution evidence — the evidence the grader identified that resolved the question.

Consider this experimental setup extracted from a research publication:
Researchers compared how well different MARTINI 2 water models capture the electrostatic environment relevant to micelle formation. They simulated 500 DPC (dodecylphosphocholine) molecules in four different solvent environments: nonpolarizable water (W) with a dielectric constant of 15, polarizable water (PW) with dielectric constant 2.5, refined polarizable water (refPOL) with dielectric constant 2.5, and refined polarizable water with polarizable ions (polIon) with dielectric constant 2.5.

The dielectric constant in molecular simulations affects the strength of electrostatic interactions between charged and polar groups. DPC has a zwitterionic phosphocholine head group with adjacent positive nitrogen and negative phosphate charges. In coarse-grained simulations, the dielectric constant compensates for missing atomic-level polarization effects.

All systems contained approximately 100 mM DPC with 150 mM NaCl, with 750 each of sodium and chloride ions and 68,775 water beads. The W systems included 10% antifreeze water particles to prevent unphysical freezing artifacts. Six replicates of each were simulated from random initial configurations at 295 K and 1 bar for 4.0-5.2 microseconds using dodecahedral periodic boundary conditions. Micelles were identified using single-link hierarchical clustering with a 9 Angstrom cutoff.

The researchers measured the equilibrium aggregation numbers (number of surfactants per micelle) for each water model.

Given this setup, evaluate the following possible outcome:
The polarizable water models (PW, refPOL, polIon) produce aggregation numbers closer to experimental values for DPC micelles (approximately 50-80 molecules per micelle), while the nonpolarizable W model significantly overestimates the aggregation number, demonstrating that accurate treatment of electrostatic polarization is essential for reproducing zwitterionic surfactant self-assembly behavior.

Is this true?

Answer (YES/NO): NO